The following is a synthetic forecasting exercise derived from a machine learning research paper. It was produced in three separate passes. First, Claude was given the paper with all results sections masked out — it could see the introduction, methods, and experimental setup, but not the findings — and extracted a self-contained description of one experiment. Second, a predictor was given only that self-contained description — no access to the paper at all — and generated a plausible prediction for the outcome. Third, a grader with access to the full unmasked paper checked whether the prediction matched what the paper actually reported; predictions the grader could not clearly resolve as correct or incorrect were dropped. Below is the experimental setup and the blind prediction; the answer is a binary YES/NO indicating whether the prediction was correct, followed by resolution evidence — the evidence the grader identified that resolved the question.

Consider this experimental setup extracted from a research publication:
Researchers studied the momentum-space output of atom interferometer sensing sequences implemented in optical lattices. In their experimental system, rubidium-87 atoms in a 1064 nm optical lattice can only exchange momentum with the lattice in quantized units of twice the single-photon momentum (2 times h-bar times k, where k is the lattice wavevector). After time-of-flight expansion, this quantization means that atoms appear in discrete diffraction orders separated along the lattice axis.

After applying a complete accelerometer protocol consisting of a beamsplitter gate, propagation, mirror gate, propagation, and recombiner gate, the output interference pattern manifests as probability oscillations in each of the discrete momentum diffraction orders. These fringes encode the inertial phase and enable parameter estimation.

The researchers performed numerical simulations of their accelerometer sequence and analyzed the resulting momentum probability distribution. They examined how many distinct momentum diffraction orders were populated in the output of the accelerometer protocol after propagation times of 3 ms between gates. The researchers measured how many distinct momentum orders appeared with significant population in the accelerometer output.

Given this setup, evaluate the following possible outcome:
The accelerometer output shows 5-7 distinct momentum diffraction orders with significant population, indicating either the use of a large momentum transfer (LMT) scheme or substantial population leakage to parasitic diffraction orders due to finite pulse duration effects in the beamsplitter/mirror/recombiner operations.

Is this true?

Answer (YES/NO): YES